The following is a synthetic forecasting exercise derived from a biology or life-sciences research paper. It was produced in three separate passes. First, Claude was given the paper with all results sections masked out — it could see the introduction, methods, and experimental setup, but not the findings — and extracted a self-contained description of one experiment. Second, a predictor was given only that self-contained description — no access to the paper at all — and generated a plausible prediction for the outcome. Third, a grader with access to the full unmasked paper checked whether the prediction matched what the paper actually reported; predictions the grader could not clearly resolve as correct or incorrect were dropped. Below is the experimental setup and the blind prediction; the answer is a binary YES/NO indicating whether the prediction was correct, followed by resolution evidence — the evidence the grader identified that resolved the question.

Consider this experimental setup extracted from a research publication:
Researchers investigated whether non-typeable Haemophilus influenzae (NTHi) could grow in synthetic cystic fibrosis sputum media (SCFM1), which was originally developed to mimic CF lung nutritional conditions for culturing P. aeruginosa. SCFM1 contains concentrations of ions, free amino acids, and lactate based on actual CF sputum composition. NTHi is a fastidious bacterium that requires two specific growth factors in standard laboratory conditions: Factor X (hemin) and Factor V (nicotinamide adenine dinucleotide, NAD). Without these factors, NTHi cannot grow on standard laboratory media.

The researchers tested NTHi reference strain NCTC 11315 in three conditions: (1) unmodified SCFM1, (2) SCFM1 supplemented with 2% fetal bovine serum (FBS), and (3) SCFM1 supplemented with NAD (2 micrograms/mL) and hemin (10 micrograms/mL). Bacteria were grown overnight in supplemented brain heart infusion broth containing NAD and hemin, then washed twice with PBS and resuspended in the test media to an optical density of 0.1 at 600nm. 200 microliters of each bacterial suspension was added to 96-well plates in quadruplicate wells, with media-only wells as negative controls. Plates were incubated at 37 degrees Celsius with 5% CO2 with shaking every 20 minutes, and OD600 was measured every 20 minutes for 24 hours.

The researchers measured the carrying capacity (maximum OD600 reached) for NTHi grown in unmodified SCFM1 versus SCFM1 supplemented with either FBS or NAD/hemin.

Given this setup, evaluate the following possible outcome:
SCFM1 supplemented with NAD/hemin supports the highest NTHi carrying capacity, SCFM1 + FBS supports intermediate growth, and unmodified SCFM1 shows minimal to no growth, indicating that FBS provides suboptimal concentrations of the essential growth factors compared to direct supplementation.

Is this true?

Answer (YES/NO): NO